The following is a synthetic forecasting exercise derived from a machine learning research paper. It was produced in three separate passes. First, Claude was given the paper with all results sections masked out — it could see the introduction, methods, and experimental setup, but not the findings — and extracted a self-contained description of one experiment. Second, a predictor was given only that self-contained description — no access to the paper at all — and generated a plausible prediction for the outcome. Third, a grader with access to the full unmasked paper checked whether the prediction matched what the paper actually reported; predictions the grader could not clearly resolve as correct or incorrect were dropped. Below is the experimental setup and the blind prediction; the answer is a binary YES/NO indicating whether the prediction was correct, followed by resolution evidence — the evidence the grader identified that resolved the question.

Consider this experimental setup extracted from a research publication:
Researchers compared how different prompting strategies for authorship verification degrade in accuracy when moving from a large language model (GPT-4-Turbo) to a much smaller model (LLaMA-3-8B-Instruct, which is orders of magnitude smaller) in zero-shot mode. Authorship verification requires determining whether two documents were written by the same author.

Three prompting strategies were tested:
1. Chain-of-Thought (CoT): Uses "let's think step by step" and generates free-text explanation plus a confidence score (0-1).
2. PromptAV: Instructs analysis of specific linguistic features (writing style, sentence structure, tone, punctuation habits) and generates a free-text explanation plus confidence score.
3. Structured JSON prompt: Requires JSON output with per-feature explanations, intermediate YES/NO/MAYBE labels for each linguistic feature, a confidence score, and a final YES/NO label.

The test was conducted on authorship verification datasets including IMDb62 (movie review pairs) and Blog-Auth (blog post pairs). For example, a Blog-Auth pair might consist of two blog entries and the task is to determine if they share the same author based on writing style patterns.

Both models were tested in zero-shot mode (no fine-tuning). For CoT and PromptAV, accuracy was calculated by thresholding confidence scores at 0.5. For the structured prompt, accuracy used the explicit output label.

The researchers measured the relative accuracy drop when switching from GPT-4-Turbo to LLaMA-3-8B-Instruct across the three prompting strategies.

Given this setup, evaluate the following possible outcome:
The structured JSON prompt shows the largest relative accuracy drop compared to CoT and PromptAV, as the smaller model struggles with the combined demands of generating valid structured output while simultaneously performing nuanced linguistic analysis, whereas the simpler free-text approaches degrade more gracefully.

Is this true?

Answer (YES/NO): YES